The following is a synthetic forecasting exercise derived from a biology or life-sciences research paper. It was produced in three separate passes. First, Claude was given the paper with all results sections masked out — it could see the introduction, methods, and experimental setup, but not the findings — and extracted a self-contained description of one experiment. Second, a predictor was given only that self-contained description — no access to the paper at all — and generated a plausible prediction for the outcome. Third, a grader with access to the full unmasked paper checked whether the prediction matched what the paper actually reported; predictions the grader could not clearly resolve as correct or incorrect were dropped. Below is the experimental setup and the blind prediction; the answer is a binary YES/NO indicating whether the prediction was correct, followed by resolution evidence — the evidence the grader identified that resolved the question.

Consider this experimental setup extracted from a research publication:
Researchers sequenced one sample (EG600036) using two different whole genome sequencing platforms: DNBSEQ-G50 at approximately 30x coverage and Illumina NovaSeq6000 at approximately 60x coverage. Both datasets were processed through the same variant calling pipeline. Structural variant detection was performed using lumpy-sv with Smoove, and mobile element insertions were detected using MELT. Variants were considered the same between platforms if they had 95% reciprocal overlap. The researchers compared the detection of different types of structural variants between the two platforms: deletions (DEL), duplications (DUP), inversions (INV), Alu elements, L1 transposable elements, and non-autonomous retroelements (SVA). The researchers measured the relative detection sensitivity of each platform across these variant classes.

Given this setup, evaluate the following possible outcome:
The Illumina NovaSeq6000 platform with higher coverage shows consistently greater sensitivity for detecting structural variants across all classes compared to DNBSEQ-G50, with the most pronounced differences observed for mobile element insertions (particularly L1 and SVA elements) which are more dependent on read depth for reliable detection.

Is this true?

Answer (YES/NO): NO